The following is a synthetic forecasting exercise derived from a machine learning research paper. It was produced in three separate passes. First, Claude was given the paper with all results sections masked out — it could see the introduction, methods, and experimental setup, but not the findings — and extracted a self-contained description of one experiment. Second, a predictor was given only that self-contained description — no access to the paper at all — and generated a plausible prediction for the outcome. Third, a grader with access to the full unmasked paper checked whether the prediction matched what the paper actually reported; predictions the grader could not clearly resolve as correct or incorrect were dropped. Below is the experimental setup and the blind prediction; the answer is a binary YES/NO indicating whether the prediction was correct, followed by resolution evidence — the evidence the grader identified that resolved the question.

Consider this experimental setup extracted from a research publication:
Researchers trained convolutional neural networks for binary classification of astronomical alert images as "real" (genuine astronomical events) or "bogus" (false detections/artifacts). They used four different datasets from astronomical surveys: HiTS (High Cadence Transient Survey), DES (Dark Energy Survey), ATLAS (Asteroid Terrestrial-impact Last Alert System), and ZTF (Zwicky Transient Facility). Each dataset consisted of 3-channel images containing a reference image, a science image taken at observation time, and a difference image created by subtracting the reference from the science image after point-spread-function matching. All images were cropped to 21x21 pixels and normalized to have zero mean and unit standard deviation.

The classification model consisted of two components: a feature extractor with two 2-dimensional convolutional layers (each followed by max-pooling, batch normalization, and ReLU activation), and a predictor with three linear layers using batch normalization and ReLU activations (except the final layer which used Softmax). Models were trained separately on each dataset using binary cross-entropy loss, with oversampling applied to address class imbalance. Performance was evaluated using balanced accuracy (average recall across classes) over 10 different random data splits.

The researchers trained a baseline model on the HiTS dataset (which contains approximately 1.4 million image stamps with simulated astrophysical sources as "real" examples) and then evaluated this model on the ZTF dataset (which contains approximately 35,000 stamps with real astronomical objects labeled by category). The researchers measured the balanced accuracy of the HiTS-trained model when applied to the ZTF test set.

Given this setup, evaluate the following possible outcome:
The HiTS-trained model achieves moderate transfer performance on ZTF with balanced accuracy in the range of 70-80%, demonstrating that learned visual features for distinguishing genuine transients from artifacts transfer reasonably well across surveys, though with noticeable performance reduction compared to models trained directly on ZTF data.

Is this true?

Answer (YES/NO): NO